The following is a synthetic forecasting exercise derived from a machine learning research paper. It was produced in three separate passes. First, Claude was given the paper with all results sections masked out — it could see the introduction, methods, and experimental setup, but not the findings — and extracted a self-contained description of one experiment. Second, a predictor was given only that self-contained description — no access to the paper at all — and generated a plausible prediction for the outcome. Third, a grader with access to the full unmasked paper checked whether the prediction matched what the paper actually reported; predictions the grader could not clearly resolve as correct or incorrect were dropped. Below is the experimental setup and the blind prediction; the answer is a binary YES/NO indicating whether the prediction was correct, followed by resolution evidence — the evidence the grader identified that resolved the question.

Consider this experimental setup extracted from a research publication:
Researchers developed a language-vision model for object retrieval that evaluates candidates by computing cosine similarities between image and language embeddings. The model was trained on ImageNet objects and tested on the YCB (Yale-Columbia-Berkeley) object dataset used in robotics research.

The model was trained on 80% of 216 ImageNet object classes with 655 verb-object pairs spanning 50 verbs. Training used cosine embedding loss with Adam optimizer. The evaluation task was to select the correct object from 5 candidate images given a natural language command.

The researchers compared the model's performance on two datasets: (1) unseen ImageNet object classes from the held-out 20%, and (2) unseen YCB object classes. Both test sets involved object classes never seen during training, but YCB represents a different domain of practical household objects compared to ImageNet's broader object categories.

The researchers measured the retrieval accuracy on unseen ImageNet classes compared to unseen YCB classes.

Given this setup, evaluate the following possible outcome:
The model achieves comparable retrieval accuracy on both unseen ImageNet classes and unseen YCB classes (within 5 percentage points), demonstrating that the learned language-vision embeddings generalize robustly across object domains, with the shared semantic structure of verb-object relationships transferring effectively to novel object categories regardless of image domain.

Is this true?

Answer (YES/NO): NO